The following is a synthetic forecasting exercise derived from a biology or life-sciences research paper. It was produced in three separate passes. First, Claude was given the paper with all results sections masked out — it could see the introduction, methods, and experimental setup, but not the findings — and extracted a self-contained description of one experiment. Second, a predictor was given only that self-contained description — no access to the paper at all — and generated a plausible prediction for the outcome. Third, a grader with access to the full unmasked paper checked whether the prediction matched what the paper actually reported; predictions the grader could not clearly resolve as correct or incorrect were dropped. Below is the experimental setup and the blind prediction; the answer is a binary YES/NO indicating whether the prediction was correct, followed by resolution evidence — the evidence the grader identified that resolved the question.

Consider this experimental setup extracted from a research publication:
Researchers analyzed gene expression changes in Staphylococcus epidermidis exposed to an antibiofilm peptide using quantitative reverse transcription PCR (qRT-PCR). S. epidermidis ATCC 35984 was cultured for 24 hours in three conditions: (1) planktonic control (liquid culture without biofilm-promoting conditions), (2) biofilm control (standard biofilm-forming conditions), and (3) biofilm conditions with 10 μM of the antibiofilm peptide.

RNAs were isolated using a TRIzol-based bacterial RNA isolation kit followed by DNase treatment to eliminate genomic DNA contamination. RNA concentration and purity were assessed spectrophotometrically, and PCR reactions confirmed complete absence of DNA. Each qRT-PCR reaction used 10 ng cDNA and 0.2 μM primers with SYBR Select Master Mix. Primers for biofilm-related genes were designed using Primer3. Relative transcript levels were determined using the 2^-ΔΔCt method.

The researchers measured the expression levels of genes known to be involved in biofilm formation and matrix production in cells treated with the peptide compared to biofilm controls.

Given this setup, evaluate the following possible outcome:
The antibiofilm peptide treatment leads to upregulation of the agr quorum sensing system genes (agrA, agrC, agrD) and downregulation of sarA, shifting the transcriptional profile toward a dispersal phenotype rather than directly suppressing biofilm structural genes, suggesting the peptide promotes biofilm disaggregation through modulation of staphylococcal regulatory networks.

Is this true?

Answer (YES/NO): NO